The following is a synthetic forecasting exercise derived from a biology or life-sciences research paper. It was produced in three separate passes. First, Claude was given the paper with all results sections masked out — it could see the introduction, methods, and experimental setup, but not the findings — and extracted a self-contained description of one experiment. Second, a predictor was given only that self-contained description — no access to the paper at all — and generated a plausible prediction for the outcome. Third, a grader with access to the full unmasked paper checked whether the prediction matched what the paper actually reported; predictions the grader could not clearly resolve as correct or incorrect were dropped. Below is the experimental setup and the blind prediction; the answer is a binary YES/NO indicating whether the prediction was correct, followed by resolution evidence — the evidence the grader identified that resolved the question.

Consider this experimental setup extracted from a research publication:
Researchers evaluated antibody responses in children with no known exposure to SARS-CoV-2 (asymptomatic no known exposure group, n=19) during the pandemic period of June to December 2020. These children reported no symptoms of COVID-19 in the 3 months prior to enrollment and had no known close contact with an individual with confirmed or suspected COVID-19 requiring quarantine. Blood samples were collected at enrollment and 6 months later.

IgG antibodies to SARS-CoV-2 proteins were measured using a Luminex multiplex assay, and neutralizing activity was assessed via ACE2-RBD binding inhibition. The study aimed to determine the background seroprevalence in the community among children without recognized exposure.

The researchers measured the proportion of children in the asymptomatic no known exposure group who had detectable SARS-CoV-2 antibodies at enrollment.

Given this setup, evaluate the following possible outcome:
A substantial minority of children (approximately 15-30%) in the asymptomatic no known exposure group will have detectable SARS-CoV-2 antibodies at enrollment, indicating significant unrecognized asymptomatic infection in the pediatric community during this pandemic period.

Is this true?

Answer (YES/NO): NO